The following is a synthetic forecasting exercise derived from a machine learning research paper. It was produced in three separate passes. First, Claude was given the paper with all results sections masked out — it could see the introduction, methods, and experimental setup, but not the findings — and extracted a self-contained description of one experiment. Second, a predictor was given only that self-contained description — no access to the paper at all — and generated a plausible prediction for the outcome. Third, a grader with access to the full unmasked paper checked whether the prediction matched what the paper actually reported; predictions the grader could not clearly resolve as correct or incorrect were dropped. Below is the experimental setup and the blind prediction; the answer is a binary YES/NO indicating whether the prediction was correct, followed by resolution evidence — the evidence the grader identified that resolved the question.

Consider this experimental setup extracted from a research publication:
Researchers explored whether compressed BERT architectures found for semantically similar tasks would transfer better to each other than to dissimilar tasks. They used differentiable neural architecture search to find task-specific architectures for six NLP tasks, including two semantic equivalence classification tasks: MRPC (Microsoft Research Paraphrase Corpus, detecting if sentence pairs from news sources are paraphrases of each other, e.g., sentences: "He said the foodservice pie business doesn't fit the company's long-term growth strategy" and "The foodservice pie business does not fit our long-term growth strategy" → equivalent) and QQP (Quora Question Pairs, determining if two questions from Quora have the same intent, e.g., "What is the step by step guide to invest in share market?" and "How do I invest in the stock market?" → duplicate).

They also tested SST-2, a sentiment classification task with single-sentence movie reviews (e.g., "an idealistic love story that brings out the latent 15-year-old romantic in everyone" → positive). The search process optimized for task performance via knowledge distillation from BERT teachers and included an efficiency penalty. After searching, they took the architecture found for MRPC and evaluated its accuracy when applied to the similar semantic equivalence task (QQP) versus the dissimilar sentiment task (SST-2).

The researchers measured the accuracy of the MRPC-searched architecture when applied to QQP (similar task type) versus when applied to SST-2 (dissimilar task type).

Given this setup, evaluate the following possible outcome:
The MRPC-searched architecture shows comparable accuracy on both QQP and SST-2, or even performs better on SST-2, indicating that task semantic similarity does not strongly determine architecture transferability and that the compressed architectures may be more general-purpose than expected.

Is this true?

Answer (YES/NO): YES